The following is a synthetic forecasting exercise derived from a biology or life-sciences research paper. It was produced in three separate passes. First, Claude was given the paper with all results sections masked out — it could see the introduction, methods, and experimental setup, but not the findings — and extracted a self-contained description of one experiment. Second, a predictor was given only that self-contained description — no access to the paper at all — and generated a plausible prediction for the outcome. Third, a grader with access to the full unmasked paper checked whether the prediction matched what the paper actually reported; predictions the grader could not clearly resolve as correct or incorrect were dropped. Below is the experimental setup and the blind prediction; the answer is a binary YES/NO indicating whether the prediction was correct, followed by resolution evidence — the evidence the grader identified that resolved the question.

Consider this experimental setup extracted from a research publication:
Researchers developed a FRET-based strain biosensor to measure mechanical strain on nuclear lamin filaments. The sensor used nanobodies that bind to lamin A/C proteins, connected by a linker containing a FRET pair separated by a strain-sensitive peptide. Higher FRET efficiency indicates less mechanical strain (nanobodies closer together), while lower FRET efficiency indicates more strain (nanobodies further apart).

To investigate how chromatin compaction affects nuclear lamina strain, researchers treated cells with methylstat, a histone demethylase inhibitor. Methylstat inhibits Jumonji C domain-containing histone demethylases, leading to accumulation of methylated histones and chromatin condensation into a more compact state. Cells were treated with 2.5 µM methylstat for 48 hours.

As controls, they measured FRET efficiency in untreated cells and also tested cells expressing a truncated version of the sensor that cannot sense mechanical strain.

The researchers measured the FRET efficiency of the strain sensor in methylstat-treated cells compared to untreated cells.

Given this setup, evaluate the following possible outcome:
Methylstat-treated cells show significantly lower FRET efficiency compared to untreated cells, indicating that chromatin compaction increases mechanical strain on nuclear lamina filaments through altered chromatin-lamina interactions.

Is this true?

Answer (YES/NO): NO